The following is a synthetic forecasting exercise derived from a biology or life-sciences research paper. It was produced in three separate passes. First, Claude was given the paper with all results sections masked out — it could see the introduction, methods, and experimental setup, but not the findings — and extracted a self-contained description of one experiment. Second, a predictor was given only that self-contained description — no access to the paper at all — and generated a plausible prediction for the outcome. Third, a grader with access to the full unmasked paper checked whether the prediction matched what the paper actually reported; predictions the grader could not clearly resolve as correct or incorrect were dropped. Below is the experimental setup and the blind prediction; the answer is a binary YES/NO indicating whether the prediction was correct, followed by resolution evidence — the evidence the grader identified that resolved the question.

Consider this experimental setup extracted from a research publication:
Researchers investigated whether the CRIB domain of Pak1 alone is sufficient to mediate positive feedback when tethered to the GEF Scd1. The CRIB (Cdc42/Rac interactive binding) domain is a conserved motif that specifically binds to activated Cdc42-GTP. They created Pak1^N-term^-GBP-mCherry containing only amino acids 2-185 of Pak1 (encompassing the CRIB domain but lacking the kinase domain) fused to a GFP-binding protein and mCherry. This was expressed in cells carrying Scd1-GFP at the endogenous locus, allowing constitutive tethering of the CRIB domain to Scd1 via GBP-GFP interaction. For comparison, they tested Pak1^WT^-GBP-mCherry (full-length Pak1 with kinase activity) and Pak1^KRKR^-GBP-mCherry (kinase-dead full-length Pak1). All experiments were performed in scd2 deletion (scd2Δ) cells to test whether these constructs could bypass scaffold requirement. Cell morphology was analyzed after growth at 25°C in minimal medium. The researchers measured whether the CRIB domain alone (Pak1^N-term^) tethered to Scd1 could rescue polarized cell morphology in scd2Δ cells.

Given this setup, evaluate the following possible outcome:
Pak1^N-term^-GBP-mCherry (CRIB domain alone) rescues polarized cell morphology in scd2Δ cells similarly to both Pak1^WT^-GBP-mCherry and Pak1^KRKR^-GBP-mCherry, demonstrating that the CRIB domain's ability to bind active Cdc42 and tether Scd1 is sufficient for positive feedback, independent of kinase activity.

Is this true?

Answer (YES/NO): NO